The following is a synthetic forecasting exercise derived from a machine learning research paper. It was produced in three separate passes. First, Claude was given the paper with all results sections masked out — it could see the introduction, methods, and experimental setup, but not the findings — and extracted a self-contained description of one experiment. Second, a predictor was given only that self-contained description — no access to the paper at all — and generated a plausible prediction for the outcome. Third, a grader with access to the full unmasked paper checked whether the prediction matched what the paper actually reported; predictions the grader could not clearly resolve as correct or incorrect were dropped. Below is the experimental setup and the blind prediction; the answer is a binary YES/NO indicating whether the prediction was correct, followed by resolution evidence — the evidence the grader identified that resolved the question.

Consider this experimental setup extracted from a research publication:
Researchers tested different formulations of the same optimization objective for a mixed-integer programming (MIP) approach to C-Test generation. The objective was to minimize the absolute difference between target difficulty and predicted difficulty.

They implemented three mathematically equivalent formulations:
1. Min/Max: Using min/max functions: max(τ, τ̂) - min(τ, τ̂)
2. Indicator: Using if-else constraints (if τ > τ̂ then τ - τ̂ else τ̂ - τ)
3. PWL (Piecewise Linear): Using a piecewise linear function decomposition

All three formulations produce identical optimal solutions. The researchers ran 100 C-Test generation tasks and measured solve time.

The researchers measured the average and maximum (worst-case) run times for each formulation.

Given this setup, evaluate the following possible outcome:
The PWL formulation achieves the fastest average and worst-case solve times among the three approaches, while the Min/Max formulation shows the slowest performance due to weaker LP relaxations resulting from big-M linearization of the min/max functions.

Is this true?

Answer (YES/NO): NO